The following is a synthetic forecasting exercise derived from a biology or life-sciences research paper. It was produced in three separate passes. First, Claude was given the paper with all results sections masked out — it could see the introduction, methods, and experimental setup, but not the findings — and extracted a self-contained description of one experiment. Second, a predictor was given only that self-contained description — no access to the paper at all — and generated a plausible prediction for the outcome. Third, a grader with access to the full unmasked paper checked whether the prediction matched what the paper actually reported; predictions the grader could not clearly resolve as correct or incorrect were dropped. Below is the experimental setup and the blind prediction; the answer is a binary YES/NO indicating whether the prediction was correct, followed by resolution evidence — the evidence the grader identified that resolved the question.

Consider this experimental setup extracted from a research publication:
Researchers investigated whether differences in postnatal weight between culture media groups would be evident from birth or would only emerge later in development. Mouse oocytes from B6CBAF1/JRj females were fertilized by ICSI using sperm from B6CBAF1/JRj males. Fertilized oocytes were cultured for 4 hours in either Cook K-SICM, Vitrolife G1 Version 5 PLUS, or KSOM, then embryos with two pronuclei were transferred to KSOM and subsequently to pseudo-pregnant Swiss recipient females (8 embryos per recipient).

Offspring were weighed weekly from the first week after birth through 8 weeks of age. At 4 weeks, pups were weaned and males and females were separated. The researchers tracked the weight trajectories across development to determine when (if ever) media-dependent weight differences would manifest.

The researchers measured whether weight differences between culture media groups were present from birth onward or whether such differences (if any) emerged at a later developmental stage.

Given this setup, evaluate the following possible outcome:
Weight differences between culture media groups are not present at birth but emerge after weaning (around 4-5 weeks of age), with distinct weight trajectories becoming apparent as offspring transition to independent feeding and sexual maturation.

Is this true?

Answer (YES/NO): NO